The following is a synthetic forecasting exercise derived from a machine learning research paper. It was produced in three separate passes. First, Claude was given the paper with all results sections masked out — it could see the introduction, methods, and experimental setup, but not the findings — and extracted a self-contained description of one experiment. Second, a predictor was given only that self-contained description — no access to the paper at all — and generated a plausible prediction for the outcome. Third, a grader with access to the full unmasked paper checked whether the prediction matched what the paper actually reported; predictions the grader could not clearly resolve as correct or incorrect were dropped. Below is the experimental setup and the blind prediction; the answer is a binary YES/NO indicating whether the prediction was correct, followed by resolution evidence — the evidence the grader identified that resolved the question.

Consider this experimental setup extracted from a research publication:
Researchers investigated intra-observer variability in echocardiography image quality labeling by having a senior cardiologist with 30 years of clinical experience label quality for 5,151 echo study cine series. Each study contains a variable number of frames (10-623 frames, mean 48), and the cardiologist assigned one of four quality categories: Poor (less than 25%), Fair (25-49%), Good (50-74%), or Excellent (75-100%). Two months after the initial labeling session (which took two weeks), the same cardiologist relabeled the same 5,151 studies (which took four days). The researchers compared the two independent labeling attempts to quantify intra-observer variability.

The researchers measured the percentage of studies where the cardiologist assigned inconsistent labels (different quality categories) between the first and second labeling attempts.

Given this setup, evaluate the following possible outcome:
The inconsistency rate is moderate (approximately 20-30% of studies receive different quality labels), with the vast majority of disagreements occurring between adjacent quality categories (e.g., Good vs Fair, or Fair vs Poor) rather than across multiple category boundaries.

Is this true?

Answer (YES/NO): NO